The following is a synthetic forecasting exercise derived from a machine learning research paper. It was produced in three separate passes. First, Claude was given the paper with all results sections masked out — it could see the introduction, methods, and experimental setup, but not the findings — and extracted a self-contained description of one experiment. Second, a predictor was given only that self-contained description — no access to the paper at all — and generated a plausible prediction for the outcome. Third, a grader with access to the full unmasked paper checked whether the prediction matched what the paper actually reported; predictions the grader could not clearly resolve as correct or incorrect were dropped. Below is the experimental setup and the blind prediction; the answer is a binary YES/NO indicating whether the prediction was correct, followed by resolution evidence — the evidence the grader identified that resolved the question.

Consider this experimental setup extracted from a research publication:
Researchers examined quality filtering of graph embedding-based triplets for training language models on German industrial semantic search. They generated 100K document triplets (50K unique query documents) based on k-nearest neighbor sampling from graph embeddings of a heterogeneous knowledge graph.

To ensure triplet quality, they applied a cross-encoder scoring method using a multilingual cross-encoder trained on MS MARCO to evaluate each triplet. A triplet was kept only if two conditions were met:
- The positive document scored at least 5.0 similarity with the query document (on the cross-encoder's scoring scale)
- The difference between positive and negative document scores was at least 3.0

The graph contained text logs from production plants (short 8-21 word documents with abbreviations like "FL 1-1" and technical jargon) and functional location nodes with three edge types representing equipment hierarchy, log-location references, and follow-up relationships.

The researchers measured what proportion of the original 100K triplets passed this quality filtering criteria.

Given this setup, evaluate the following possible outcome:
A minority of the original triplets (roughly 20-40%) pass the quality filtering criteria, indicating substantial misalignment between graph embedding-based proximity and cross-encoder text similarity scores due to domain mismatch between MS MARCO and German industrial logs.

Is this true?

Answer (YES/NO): NO